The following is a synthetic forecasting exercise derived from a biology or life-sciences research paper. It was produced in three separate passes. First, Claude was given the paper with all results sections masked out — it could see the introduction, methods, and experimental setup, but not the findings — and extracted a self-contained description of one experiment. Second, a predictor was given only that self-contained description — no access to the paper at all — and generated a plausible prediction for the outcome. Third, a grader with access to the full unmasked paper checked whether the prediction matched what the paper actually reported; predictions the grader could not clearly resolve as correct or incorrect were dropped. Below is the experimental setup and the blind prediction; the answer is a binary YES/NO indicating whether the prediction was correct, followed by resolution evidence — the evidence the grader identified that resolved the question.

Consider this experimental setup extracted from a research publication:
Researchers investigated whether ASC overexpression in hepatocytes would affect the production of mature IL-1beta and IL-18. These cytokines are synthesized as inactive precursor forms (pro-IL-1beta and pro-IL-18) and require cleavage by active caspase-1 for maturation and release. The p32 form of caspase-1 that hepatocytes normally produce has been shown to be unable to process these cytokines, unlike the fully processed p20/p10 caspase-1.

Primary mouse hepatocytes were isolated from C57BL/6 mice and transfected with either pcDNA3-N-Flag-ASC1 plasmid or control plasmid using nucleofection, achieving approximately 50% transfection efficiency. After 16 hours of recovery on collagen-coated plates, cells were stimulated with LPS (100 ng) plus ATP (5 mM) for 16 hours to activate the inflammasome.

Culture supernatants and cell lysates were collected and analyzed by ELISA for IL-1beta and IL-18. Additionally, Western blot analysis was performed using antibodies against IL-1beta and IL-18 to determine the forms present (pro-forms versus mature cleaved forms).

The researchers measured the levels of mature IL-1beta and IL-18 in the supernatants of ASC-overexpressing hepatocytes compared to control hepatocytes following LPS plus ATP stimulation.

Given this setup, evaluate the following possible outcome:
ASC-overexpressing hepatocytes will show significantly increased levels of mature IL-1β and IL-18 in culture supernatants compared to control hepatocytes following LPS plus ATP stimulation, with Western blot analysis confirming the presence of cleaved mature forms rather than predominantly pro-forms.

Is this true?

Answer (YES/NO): YES